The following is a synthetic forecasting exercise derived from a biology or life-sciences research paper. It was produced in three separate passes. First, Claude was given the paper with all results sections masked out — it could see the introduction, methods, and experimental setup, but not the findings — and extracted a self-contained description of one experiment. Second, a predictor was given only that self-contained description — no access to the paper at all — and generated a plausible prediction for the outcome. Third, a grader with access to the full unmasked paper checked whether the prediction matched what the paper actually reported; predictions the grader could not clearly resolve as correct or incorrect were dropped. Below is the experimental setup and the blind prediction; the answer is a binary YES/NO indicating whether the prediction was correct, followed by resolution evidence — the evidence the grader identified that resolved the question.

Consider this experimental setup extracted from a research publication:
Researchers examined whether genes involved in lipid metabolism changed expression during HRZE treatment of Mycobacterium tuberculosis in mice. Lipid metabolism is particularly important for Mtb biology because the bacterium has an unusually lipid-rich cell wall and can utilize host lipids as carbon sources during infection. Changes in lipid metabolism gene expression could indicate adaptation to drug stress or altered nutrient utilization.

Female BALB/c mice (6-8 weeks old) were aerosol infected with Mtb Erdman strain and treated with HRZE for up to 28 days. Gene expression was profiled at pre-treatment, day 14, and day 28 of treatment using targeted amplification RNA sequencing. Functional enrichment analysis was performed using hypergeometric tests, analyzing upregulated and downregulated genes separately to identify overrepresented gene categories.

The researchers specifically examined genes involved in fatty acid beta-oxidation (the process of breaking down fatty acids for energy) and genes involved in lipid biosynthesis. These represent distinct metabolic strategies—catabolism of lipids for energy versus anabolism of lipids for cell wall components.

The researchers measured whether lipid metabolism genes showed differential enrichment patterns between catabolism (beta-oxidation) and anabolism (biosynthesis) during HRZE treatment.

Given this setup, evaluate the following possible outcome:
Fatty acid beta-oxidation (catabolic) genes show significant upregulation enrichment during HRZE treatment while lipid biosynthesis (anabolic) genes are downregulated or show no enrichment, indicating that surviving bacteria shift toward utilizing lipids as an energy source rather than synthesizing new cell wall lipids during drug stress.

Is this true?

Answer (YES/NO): NO